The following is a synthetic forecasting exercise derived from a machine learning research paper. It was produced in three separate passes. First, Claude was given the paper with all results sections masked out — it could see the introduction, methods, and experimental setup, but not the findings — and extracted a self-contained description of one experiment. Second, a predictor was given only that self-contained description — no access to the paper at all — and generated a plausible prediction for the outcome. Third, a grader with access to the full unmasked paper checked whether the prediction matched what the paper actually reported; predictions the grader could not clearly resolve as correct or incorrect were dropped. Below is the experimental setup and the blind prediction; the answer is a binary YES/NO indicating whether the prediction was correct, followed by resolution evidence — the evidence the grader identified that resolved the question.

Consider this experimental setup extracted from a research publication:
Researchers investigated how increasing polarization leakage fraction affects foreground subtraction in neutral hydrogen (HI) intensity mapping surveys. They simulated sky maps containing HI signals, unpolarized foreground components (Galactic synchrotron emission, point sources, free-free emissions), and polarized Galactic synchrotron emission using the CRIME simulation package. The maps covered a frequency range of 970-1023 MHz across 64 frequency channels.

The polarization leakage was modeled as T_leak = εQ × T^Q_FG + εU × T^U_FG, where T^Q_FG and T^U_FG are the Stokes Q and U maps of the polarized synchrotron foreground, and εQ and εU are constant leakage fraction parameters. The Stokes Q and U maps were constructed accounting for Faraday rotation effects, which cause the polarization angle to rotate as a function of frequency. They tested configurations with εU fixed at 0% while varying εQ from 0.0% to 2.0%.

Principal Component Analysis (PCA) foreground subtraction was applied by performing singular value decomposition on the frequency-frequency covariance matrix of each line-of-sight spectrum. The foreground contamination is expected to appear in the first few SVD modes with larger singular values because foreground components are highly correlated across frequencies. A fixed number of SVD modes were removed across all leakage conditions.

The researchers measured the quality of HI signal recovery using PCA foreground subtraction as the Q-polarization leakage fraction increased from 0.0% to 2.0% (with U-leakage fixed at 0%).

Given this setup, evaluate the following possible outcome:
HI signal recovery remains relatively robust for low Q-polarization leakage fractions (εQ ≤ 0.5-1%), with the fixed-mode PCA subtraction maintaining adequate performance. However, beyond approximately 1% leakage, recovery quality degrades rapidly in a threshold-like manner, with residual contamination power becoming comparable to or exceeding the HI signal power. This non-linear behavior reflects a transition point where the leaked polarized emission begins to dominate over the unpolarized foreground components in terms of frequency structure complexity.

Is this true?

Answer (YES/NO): NO